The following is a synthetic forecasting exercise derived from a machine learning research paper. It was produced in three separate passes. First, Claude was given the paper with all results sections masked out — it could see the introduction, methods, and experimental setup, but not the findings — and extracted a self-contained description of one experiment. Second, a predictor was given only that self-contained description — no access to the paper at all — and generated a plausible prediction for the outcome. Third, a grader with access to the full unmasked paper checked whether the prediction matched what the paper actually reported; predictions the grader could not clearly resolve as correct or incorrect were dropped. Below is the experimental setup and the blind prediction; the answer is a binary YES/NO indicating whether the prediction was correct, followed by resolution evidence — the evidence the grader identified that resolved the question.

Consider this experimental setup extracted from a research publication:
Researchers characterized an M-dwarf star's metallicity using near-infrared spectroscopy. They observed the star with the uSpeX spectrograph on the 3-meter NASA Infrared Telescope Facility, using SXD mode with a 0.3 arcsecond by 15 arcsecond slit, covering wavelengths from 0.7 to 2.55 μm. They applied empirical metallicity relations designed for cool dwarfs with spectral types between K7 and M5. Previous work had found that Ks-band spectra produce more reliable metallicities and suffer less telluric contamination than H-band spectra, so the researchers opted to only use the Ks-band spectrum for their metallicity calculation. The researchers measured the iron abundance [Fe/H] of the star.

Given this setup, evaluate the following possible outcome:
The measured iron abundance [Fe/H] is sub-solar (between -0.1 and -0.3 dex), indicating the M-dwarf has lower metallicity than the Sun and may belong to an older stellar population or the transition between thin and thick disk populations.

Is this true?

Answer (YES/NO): NO